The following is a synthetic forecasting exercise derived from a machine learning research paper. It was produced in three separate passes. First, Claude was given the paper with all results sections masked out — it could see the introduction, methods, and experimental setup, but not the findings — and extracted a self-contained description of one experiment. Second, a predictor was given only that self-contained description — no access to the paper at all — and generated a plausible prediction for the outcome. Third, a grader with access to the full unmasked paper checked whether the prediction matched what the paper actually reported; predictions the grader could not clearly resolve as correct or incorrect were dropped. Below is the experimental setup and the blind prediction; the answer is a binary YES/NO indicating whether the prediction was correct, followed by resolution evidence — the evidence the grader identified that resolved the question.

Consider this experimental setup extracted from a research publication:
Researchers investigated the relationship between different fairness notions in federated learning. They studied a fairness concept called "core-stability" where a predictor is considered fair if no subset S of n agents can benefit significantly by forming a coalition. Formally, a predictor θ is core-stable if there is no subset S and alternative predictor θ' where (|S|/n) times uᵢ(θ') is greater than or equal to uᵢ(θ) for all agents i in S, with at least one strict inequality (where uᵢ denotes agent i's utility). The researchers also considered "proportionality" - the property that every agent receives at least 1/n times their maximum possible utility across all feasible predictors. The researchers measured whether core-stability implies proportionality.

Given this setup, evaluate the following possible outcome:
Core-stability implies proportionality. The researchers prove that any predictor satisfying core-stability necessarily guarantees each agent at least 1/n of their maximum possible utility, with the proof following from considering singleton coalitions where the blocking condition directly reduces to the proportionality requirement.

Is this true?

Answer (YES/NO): YES